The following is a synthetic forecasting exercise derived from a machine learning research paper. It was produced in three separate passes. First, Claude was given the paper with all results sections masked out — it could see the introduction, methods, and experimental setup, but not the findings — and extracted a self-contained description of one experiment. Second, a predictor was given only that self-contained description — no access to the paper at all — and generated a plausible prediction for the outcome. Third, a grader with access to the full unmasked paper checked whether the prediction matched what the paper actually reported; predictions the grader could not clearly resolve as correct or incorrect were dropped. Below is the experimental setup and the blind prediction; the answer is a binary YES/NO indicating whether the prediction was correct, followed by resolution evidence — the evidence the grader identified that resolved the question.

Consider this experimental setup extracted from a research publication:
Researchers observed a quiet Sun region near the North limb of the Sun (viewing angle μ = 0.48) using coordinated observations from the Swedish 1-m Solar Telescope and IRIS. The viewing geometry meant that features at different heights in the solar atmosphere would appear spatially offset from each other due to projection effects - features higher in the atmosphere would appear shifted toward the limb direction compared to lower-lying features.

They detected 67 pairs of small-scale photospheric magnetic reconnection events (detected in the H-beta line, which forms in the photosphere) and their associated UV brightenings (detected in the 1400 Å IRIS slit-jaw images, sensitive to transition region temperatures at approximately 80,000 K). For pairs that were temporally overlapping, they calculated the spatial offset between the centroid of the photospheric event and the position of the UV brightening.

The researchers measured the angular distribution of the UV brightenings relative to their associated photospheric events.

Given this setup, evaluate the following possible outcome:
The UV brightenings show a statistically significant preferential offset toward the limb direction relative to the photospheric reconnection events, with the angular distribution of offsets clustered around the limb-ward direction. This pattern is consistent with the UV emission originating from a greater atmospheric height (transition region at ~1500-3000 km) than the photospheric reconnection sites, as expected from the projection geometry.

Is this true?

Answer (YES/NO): YES